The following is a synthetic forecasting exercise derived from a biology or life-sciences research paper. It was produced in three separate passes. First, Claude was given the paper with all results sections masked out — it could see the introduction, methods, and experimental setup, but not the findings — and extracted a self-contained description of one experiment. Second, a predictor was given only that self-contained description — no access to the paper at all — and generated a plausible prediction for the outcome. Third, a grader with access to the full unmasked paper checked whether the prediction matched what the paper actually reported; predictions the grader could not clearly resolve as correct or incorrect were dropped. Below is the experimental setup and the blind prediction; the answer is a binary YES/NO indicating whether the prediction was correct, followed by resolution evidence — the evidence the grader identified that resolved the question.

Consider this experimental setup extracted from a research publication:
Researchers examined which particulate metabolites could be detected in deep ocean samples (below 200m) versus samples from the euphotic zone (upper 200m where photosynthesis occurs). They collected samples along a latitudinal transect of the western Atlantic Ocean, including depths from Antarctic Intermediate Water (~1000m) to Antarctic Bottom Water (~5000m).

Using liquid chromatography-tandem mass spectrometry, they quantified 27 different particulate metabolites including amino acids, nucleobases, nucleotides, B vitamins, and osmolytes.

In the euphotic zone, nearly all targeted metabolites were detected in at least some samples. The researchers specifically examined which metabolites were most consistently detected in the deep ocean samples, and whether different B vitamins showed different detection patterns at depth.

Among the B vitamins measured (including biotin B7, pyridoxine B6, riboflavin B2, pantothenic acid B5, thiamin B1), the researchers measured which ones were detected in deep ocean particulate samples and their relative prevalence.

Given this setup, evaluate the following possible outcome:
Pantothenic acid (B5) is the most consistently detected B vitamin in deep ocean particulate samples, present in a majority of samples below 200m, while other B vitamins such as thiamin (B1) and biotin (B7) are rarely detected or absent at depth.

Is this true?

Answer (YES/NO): NO